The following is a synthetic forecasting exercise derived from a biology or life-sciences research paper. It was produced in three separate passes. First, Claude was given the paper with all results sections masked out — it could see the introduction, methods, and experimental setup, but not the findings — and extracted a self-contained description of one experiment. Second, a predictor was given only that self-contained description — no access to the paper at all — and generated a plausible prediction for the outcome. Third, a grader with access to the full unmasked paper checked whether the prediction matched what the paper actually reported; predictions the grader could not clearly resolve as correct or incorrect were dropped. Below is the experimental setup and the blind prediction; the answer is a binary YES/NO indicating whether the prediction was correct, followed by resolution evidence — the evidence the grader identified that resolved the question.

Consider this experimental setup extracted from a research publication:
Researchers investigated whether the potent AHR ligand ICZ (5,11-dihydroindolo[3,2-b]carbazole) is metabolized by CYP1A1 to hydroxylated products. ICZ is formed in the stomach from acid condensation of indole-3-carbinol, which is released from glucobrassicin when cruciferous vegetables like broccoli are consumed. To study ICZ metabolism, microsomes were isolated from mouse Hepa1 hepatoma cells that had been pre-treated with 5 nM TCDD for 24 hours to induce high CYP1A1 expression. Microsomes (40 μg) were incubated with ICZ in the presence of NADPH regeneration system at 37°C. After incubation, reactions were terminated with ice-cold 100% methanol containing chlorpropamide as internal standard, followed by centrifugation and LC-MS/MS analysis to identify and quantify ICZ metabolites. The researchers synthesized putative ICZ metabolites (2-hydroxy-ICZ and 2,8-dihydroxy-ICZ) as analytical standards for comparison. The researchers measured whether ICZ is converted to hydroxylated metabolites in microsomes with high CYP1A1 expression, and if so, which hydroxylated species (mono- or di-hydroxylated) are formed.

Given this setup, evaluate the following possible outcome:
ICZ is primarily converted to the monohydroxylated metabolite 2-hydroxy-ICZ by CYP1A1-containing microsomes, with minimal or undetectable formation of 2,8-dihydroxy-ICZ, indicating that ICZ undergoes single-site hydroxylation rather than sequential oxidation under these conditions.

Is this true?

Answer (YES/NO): NO